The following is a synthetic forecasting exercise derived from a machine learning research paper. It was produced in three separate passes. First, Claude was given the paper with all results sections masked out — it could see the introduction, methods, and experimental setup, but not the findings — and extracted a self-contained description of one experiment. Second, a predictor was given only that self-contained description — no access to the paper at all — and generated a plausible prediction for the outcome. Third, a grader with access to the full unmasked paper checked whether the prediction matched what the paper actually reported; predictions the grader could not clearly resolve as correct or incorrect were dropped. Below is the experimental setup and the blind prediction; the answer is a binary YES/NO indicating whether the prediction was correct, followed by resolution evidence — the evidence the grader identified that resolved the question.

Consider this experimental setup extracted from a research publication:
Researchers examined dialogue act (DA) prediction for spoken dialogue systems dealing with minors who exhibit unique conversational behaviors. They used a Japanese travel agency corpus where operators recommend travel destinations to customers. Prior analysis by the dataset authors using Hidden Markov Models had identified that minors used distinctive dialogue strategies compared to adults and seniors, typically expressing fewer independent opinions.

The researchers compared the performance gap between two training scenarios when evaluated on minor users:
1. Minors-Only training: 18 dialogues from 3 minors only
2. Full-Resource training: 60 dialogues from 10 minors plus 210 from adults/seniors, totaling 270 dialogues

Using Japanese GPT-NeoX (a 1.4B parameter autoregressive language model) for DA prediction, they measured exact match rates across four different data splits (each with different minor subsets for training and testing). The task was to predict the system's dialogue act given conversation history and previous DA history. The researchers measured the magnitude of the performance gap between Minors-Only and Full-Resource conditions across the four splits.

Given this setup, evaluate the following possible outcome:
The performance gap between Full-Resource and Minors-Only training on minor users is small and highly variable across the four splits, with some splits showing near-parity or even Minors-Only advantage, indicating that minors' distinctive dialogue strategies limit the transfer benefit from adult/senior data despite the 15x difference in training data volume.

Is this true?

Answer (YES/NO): NO